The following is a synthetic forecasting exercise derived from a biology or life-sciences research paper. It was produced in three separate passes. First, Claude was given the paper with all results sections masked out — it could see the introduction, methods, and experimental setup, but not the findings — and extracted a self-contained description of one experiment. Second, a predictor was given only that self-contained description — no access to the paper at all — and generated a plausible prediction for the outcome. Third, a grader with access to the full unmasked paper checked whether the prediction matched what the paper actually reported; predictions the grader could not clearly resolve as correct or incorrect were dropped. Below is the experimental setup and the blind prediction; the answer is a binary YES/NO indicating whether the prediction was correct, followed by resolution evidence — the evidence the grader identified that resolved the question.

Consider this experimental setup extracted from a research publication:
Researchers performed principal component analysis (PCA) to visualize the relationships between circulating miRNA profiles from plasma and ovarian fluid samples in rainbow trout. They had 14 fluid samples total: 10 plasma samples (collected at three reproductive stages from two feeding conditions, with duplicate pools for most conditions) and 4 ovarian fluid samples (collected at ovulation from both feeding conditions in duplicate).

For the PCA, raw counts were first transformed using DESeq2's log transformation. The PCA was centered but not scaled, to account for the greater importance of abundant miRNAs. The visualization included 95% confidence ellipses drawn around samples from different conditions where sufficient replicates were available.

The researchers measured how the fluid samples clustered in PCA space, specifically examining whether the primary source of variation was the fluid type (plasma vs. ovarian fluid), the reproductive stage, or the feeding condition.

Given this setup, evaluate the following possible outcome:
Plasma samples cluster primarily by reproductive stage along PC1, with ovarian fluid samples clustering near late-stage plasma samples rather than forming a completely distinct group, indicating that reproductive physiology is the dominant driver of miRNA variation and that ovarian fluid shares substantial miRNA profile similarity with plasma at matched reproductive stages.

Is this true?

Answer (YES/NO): NO